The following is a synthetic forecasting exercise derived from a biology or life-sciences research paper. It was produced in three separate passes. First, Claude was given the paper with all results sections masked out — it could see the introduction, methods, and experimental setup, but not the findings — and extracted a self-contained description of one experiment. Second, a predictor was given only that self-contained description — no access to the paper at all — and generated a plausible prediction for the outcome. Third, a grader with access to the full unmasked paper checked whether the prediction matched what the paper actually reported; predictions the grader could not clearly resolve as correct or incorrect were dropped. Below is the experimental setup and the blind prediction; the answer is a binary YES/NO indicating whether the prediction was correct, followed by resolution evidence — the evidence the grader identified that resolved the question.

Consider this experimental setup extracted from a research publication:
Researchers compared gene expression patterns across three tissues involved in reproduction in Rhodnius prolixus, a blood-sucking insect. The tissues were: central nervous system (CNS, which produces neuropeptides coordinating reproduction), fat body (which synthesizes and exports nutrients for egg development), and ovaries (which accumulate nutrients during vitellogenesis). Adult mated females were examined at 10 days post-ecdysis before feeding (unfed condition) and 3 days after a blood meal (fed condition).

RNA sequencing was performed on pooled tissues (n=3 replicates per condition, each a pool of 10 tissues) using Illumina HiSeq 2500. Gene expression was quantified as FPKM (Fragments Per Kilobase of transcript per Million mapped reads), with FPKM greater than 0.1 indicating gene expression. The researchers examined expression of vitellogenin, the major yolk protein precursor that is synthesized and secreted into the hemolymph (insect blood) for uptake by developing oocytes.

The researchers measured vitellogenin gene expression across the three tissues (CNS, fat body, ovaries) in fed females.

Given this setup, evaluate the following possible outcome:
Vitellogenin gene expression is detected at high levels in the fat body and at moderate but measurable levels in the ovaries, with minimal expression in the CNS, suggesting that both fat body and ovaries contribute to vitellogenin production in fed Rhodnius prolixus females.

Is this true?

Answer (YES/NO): YES